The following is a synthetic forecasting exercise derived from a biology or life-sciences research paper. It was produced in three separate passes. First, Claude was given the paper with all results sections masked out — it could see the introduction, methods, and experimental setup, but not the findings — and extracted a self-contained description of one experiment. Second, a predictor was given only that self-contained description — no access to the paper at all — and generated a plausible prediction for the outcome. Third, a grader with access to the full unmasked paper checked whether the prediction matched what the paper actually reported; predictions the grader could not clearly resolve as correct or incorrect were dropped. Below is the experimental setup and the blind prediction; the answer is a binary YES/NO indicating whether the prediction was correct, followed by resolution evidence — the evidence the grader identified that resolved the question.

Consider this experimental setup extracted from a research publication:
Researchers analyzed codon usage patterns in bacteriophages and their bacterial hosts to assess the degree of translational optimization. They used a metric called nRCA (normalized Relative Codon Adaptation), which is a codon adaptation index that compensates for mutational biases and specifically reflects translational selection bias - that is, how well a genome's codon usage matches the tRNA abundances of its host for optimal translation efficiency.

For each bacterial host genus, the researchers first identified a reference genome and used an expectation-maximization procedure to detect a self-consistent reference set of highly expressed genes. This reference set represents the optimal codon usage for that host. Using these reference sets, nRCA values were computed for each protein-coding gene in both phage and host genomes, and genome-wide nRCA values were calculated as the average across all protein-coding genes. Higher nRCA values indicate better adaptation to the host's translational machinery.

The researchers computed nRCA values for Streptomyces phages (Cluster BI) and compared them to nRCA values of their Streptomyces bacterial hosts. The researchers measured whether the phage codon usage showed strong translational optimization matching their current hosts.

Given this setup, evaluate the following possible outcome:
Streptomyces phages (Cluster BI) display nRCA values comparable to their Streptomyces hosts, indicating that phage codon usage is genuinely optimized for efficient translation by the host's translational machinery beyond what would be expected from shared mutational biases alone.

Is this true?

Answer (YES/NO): NO